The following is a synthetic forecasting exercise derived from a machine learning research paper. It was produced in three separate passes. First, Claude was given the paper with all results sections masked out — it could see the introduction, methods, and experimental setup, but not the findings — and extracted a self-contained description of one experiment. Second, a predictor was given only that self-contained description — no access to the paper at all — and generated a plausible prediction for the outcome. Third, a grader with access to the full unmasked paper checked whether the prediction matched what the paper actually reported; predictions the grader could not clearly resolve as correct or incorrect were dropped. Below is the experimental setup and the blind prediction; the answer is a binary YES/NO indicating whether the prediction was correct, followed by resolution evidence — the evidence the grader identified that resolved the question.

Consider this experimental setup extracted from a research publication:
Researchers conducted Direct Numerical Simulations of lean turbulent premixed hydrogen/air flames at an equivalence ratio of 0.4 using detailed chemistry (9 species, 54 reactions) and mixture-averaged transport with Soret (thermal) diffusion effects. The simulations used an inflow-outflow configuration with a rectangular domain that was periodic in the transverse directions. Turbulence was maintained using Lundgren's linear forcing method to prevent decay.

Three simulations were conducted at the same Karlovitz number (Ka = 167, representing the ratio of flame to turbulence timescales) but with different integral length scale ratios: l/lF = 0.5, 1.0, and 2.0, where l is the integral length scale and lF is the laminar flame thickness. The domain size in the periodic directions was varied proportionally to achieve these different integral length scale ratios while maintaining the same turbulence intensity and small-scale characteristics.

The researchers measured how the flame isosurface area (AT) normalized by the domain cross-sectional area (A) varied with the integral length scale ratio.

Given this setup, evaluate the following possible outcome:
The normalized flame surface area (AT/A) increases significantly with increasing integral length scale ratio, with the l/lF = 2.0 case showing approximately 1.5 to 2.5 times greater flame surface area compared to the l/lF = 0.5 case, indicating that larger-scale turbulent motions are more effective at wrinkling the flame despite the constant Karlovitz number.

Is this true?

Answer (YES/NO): NO